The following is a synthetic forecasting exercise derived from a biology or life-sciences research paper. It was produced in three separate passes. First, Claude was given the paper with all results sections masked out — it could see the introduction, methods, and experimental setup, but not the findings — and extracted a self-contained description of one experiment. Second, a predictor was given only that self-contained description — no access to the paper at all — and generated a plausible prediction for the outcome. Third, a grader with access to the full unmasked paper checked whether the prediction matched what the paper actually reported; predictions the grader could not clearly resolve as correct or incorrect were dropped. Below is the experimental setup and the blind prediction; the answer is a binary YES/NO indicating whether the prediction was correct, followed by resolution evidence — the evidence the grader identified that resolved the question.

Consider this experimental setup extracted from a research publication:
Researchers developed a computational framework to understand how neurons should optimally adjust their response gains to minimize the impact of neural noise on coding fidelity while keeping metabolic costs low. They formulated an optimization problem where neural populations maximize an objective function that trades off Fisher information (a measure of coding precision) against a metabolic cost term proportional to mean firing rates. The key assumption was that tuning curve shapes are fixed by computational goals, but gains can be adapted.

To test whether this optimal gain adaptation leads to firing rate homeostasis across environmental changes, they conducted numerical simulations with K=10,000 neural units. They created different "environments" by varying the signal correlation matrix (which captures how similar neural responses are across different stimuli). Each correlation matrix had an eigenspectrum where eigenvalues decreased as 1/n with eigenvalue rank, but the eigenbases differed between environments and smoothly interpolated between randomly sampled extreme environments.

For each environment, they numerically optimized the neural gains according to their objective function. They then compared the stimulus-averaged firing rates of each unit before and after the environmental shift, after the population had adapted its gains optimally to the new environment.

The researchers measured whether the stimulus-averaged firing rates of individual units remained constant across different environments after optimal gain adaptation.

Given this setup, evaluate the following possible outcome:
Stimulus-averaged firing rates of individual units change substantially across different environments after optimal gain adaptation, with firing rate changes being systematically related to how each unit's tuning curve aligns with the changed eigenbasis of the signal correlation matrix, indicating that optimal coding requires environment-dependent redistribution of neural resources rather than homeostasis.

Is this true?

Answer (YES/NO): NO